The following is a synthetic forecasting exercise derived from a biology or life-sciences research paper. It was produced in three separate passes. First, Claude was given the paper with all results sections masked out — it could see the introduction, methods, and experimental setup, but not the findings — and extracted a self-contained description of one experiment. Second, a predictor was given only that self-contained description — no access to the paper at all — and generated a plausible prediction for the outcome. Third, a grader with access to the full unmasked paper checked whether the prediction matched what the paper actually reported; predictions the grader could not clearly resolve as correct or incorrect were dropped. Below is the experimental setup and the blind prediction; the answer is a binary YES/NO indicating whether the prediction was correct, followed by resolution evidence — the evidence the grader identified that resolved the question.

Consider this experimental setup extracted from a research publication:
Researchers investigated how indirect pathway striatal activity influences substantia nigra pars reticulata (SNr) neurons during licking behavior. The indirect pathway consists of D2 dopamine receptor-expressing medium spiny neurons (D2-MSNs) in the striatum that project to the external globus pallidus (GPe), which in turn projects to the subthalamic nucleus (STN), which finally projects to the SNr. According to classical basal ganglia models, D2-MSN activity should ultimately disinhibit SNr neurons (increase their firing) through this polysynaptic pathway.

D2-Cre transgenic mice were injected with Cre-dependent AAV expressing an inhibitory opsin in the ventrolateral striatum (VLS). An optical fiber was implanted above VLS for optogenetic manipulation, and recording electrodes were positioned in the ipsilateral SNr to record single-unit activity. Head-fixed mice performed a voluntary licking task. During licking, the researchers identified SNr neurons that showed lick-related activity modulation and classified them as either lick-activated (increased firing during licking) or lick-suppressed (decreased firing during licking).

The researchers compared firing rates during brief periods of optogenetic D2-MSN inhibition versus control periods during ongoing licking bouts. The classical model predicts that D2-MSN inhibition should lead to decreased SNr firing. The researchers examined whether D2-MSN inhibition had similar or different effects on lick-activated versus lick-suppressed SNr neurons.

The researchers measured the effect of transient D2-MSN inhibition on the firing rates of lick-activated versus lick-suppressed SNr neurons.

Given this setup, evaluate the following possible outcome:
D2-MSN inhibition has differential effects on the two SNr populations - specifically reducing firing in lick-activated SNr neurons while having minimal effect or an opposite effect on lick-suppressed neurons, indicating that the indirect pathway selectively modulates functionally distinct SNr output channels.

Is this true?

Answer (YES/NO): NO